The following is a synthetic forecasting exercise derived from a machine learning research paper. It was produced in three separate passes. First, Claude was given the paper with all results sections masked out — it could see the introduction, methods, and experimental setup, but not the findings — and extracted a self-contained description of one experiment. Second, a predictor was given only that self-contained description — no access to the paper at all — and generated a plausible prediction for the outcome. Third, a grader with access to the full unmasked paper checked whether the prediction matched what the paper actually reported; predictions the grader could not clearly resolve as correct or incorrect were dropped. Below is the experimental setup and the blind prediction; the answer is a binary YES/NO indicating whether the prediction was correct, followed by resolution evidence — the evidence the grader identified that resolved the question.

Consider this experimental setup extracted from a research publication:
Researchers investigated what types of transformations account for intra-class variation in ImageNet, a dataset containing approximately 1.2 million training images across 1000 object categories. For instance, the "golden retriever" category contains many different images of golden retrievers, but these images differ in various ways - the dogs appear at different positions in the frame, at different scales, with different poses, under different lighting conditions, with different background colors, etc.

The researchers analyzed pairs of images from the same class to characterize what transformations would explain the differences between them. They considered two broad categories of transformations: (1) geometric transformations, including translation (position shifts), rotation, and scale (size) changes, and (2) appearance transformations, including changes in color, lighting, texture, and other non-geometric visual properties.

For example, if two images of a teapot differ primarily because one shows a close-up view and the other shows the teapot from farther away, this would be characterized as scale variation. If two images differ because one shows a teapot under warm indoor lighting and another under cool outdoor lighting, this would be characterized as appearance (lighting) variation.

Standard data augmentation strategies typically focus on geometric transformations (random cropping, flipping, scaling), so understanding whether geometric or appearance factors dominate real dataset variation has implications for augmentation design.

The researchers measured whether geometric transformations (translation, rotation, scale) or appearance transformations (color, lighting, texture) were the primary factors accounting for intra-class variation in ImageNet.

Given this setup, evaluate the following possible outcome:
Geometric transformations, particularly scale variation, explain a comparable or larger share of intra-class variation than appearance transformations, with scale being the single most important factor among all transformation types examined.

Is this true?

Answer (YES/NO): NO